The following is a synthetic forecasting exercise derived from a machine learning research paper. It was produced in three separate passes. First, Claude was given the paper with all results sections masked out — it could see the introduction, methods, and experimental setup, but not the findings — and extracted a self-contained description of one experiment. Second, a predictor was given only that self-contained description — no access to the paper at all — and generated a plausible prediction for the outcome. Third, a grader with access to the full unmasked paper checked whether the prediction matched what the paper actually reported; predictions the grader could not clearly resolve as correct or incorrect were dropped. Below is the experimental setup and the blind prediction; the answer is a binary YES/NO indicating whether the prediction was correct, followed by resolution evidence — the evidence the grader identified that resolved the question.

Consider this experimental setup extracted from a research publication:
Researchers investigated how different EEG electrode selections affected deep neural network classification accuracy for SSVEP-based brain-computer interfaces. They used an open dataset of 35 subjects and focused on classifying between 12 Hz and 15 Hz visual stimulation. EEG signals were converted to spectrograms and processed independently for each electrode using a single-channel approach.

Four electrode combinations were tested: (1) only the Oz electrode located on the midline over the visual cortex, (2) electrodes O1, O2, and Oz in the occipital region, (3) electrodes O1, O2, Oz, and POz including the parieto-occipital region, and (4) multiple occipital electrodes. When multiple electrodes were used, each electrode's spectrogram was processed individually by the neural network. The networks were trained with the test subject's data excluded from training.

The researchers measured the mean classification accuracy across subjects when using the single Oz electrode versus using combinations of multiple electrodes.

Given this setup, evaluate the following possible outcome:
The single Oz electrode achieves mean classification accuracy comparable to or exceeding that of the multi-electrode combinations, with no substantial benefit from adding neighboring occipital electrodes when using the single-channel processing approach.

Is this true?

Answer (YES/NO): YES